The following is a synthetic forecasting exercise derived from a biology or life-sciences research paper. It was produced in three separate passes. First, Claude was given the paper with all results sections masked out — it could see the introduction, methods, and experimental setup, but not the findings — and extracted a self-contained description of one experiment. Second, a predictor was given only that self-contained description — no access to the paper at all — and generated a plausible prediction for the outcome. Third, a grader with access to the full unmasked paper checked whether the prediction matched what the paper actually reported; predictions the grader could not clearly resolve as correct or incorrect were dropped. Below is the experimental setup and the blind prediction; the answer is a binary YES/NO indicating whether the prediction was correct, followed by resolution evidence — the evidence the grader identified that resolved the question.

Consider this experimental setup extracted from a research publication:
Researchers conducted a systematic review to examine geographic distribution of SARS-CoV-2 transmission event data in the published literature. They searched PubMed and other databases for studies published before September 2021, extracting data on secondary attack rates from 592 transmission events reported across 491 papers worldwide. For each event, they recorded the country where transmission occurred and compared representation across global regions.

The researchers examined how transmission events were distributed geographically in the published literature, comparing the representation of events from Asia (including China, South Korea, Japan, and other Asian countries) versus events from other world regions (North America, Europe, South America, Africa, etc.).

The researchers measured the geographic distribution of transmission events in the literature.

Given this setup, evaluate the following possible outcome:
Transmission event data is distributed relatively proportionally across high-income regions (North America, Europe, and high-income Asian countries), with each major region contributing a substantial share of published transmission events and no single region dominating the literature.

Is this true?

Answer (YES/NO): NO